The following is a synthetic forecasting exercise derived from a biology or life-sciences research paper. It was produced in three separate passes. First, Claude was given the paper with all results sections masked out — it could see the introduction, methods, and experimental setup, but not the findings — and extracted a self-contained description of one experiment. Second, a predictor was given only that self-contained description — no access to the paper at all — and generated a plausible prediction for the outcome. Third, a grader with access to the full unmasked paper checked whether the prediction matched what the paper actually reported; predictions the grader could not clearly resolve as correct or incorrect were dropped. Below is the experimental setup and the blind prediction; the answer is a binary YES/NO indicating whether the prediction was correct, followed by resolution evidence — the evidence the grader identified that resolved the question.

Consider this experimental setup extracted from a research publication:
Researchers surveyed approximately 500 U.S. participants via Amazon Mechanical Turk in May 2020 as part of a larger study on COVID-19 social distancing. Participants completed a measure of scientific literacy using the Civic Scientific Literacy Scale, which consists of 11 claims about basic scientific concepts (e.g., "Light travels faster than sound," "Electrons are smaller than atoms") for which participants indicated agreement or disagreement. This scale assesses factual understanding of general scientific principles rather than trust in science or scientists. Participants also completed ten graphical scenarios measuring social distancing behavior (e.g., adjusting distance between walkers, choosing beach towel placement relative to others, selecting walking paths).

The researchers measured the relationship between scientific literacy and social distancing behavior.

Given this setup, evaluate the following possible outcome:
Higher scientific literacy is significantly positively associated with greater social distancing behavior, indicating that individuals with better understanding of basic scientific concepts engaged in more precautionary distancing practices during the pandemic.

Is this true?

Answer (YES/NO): YES